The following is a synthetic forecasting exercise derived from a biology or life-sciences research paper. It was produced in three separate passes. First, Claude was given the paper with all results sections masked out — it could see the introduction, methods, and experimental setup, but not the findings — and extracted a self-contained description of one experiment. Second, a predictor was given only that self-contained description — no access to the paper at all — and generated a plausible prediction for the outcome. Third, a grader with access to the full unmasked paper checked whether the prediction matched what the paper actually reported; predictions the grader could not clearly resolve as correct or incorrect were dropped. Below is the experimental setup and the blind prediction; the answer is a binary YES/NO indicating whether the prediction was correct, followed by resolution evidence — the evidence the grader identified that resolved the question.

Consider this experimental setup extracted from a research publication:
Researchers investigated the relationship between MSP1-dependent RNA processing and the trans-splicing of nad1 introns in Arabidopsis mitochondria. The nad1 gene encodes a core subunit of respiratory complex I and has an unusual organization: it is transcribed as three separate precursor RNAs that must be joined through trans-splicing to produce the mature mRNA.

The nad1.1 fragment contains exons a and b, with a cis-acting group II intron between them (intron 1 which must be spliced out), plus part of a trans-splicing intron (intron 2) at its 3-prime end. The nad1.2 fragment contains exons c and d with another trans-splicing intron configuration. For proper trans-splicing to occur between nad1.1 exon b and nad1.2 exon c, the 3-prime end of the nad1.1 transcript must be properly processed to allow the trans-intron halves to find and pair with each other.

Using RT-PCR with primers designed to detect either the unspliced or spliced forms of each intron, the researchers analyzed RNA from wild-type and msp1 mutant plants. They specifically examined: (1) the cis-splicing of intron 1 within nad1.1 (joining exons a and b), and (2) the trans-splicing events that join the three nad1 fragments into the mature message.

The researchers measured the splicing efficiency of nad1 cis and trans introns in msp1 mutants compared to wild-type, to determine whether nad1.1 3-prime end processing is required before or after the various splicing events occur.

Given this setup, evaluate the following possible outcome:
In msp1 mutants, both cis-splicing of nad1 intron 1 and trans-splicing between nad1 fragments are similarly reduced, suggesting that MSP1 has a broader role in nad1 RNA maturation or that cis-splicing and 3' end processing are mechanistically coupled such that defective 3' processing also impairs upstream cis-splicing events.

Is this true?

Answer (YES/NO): NO